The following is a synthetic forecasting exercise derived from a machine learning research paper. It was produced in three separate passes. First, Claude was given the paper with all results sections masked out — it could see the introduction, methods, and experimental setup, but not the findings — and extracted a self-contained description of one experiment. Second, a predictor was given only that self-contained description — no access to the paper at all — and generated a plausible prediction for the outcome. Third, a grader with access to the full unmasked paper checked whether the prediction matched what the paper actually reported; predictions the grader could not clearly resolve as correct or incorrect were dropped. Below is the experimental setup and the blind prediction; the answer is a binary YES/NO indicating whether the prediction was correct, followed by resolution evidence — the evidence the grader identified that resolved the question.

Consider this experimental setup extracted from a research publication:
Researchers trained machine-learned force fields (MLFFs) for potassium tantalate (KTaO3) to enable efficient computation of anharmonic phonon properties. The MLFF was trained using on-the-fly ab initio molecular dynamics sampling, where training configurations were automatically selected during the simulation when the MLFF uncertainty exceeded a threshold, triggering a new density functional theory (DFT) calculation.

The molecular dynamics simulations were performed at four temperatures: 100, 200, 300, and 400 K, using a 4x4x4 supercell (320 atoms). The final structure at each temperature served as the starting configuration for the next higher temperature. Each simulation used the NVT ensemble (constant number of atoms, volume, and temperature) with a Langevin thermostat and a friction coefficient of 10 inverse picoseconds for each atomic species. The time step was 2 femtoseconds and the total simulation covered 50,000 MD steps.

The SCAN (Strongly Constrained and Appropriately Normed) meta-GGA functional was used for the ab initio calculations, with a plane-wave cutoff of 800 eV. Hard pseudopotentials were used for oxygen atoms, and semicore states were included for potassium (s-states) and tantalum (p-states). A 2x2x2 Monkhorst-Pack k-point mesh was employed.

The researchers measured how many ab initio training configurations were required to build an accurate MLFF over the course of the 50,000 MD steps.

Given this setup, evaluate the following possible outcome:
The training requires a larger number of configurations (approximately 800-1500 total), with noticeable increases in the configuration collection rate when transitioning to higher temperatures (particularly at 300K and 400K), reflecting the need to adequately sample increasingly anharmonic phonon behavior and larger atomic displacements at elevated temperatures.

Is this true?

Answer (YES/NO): NO